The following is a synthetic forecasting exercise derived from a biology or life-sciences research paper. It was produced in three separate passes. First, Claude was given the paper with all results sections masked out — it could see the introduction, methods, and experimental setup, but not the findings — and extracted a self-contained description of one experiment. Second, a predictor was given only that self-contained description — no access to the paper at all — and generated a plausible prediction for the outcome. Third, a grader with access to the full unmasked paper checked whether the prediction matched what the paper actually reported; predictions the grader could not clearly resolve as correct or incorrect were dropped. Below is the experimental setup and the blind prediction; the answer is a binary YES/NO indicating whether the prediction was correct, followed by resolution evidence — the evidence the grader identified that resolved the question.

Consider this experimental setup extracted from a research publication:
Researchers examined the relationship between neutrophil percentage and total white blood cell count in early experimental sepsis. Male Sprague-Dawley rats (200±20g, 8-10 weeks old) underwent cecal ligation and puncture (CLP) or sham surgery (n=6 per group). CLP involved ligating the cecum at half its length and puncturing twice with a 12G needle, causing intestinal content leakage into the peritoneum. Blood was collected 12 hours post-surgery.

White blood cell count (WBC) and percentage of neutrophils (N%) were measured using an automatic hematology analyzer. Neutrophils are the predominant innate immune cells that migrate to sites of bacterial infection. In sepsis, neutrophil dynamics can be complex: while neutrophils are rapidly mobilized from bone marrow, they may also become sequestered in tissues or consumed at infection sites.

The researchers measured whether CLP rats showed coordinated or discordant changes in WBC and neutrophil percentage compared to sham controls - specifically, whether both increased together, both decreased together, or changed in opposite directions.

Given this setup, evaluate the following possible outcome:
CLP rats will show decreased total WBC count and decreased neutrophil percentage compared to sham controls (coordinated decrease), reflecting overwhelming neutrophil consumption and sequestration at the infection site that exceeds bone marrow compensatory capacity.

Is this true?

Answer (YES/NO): NO